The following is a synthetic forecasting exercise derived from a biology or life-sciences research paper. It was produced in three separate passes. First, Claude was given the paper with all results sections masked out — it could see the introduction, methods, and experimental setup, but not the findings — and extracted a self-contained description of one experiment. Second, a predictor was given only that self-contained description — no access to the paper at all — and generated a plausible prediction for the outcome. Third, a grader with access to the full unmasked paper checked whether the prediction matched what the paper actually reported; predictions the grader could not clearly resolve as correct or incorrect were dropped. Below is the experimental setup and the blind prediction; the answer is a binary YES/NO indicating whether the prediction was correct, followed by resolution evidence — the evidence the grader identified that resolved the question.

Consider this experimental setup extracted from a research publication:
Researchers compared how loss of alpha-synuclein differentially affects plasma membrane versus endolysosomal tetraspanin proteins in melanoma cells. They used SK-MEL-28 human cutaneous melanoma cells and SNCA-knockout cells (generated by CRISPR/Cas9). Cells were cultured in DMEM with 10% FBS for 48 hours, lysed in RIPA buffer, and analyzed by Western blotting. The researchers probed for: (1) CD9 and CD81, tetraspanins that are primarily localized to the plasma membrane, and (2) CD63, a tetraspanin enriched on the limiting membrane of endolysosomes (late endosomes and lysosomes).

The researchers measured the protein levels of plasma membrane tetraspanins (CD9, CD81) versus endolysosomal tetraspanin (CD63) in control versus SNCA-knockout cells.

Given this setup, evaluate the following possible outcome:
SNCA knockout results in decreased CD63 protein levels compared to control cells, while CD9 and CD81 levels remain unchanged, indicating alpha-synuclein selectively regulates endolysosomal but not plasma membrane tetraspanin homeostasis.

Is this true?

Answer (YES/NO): NO